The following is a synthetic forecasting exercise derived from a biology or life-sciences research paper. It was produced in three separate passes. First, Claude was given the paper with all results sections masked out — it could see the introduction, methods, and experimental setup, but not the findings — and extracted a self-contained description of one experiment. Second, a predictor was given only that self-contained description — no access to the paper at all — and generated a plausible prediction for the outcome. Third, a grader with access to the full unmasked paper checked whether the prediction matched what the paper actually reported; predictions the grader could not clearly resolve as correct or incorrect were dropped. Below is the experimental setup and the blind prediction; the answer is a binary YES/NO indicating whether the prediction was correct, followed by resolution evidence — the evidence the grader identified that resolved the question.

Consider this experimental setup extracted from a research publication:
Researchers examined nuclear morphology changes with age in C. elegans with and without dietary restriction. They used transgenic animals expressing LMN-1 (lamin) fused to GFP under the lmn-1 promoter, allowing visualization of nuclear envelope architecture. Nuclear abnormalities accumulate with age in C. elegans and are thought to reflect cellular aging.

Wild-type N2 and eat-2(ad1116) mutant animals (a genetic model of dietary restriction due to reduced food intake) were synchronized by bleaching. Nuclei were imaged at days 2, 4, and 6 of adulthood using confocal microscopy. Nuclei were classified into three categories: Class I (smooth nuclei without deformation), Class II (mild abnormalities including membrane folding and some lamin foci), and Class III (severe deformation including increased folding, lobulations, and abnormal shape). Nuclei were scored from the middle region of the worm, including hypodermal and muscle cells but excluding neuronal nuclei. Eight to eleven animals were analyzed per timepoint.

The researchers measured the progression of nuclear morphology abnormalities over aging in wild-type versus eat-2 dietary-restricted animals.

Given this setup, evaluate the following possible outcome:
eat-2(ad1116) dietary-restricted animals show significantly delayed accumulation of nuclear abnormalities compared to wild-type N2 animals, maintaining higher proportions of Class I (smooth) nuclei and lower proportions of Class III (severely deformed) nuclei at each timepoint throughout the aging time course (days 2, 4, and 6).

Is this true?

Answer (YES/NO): YES